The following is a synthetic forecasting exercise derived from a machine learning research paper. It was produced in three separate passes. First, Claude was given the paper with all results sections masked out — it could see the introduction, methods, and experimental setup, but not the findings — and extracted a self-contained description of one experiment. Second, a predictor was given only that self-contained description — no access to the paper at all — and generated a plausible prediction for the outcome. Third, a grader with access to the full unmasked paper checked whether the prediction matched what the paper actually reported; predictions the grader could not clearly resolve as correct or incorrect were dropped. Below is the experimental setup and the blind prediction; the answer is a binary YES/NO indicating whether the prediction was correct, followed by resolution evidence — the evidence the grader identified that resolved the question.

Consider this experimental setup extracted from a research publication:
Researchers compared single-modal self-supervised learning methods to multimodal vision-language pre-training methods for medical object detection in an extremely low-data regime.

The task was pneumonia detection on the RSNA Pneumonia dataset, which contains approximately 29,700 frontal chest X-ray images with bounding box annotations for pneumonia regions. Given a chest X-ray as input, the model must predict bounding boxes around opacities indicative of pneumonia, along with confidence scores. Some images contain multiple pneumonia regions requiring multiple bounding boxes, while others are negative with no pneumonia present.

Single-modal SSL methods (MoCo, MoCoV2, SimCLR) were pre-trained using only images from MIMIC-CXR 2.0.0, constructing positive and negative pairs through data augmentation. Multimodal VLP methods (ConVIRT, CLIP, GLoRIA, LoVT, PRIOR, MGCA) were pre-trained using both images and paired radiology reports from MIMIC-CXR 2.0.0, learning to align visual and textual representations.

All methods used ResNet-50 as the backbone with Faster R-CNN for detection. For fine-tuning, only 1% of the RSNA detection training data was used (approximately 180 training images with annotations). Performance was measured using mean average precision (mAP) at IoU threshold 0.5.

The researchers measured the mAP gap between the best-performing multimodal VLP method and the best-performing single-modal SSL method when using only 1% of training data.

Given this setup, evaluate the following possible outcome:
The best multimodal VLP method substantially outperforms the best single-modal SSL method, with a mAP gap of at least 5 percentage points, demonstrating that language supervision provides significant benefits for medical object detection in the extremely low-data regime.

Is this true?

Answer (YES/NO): NO